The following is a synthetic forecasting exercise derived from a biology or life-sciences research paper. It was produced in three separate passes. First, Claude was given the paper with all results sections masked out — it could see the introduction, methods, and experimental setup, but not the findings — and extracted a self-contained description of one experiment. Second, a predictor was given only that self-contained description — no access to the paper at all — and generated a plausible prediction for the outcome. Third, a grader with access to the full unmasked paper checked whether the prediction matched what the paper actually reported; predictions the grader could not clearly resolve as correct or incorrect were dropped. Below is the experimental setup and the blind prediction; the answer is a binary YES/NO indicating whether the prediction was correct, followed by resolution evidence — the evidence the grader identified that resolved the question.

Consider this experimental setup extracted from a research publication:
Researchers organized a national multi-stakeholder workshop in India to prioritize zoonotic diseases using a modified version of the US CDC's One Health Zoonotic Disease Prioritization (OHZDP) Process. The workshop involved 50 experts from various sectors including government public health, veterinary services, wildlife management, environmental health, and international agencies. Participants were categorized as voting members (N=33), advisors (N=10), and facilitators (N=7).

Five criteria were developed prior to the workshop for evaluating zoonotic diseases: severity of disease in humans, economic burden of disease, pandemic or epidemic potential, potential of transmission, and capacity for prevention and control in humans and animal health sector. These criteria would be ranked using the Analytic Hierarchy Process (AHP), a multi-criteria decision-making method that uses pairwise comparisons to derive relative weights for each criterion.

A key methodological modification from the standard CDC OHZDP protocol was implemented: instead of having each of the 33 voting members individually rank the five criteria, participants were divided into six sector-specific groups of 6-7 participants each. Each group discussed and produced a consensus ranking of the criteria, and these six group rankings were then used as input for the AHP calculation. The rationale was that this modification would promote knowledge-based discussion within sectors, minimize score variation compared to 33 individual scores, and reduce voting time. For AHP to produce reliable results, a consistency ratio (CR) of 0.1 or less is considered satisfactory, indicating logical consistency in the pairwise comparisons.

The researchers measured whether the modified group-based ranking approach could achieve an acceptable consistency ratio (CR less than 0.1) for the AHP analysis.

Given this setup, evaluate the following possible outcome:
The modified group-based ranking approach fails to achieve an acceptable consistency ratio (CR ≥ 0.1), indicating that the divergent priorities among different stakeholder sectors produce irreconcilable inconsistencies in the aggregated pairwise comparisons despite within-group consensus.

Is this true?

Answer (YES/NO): NO